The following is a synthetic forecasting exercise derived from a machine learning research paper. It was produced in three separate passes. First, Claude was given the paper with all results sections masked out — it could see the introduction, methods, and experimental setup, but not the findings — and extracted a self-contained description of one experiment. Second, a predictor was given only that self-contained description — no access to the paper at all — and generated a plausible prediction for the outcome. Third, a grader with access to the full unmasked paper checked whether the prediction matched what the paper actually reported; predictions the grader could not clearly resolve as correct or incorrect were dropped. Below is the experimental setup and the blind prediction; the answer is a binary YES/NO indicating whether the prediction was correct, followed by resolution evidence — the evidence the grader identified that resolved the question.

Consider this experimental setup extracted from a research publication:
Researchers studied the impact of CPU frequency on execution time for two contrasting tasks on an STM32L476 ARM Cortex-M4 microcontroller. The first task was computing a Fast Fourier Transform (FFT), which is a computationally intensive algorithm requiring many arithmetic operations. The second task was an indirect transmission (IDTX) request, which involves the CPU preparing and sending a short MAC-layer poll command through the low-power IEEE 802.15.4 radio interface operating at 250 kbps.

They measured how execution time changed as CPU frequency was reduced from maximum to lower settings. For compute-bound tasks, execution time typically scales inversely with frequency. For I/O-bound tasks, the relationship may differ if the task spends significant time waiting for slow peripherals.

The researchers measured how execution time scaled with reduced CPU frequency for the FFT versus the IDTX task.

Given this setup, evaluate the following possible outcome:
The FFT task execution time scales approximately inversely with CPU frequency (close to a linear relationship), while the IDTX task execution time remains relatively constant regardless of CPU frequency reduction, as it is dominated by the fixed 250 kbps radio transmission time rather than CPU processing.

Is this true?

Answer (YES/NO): NO